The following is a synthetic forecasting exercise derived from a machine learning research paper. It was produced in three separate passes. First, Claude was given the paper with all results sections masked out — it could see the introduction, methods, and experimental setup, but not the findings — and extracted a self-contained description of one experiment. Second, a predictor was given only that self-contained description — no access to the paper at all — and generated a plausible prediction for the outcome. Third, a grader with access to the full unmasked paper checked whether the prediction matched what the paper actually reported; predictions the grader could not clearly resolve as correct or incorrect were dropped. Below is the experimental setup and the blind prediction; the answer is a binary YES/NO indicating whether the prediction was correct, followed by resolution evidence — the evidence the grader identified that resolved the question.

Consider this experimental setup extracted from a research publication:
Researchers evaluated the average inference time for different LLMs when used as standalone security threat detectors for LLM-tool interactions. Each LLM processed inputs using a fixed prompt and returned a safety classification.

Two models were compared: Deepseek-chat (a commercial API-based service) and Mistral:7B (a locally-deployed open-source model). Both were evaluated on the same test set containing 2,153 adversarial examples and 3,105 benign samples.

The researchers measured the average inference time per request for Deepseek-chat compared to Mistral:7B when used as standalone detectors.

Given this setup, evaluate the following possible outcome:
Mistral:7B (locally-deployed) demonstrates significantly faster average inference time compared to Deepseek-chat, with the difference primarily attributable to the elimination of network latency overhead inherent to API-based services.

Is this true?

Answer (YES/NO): YES